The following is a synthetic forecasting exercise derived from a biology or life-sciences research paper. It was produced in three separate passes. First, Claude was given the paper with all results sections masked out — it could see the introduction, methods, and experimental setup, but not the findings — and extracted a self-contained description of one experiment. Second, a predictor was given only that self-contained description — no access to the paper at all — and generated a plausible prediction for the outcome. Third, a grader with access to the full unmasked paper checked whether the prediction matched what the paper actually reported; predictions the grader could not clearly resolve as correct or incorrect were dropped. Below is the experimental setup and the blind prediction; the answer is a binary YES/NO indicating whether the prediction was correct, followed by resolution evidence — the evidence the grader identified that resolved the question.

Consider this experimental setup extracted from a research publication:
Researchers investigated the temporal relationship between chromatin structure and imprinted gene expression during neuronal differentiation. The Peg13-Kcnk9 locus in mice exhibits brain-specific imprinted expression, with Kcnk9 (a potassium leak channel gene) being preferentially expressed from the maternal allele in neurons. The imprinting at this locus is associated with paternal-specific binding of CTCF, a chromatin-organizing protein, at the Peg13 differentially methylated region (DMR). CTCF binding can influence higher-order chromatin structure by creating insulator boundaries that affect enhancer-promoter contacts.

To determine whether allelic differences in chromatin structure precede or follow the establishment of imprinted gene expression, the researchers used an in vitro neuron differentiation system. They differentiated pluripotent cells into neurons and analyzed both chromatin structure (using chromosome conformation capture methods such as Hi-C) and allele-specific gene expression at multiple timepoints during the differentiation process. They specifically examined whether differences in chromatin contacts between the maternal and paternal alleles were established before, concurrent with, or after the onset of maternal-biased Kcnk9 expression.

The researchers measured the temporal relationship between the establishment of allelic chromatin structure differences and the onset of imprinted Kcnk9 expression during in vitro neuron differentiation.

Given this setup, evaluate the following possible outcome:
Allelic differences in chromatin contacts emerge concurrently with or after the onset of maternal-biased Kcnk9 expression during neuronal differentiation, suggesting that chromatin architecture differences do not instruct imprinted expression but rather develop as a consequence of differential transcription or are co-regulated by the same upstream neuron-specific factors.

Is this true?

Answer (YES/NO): NO